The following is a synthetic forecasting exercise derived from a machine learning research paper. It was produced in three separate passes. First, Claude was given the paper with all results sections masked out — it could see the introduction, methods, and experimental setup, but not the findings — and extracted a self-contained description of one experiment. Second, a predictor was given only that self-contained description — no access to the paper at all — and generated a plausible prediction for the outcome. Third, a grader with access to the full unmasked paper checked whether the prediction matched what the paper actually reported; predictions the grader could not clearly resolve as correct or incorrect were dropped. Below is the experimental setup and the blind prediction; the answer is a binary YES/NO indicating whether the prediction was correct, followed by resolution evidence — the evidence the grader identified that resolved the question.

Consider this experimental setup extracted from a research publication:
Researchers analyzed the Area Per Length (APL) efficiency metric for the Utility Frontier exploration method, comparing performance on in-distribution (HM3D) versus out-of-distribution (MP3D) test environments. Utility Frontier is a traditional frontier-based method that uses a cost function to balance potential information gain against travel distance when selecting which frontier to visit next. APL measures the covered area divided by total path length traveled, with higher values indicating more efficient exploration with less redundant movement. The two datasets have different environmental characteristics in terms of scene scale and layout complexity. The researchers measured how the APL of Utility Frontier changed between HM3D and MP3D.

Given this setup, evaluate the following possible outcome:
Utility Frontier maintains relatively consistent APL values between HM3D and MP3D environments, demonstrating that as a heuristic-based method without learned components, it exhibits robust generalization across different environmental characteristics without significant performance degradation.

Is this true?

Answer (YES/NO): NO